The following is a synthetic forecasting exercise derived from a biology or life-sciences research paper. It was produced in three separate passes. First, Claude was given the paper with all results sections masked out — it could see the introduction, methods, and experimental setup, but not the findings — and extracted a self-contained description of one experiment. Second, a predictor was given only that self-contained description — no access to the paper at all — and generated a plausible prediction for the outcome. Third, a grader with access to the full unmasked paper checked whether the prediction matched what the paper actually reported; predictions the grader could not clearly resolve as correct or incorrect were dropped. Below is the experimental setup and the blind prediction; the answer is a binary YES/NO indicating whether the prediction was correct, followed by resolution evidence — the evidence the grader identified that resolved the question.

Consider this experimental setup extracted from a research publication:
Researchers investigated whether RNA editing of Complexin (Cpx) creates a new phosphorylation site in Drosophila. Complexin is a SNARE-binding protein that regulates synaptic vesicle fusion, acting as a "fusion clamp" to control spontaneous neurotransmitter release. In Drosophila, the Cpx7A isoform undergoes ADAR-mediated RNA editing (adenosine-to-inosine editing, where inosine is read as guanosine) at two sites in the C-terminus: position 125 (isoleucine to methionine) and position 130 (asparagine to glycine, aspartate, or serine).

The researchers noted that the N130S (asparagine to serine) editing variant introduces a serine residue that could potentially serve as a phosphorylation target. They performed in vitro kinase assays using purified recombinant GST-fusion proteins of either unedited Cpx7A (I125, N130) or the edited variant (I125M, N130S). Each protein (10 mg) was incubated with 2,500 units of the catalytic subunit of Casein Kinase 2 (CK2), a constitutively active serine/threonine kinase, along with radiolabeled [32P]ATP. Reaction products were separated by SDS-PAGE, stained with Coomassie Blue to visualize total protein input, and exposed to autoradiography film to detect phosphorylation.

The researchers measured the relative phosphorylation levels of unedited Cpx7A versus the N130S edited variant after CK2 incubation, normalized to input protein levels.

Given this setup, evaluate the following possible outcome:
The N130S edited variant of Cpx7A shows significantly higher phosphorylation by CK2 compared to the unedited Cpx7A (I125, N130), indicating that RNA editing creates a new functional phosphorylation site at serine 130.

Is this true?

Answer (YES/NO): YES